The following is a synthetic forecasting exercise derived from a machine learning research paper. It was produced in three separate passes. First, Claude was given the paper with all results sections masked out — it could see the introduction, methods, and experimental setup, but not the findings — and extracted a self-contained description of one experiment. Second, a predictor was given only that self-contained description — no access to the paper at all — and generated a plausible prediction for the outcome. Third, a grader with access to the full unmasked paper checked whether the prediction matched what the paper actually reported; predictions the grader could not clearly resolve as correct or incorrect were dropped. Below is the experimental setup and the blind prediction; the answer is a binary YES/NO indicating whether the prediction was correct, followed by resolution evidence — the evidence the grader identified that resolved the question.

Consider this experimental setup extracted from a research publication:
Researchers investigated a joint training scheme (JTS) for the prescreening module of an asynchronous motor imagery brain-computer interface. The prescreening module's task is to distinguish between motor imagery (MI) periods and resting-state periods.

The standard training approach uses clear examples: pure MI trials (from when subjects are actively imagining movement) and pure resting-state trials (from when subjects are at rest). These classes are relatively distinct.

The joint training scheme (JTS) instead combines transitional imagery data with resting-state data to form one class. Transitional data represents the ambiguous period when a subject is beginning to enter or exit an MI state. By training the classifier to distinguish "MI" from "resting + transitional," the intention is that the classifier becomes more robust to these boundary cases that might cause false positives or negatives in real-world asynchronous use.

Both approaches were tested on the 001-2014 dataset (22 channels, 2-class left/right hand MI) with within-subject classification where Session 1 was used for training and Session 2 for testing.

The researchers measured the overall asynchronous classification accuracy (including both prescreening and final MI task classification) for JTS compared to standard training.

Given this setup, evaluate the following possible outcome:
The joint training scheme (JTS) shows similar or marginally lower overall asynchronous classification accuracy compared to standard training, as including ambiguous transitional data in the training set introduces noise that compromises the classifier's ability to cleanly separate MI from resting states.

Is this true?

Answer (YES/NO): NO